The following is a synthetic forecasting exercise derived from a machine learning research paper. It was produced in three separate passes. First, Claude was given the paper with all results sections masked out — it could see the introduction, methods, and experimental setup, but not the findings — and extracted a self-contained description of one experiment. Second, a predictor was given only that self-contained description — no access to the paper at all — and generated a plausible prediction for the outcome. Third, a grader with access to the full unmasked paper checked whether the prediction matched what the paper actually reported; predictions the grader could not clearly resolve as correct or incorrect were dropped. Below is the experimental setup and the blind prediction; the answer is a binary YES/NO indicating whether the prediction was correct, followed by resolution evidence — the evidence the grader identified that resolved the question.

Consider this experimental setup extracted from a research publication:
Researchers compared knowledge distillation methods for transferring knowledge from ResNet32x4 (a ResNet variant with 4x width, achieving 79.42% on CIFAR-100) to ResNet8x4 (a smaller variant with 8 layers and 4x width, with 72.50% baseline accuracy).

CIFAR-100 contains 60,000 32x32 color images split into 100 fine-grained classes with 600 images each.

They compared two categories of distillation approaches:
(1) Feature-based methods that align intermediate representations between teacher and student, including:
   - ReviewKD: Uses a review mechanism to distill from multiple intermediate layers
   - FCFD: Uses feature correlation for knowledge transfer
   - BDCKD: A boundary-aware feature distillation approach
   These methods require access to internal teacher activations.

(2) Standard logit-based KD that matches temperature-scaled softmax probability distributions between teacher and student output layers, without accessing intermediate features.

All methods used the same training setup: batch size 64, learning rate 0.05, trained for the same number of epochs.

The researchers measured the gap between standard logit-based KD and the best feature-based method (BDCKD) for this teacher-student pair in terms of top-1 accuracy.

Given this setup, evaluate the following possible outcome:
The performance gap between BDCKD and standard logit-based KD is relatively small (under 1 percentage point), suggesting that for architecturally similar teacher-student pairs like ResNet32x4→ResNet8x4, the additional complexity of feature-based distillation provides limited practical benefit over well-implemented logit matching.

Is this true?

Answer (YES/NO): NO